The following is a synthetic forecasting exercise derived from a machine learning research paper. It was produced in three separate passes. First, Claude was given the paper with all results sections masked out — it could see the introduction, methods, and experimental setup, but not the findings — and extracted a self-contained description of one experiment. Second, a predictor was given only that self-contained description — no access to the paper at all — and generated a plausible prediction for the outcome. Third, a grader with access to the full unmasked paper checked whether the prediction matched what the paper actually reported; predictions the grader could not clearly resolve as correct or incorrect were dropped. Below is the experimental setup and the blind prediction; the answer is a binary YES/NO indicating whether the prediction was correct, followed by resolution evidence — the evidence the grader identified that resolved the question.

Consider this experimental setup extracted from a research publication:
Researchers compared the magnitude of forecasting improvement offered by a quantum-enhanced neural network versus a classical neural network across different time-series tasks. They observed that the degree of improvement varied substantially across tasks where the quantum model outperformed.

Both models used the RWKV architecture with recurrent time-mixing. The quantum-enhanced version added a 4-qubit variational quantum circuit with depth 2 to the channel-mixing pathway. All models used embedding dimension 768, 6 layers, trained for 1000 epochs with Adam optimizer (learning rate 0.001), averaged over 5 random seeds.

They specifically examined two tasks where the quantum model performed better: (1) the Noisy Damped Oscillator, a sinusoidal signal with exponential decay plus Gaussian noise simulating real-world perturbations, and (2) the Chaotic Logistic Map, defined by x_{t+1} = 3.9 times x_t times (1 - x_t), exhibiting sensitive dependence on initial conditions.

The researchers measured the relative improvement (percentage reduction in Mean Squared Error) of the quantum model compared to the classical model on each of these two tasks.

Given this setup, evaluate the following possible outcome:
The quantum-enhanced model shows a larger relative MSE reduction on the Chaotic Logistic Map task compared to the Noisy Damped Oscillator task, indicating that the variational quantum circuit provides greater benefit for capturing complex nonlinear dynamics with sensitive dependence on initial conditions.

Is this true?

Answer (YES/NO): NO